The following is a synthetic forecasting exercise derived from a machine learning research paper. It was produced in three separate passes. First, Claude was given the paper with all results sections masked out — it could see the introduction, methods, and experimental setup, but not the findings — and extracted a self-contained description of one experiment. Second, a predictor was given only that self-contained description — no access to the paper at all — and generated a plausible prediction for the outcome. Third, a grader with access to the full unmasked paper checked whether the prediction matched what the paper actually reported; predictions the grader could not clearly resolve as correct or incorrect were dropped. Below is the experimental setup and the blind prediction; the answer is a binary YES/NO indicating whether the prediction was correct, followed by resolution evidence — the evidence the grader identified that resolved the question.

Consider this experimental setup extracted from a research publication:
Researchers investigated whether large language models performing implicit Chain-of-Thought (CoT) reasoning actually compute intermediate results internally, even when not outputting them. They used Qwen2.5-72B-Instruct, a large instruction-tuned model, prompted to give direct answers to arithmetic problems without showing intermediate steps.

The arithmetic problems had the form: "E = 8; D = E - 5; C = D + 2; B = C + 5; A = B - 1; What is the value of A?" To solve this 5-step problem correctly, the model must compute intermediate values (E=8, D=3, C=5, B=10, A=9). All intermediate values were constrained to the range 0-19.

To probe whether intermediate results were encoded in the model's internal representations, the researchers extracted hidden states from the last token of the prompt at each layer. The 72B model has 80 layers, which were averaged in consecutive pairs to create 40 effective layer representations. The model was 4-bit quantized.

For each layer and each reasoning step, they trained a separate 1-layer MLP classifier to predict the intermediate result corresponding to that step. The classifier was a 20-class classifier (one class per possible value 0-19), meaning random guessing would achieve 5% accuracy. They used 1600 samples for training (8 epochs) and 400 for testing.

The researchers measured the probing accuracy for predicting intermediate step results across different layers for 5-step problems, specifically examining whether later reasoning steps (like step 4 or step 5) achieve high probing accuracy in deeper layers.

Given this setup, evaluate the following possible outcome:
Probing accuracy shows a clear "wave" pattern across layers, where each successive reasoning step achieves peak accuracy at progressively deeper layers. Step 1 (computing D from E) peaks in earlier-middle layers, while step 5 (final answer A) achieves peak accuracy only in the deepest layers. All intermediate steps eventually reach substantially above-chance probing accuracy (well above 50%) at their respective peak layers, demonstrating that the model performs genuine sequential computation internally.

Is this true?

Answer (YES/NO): NO